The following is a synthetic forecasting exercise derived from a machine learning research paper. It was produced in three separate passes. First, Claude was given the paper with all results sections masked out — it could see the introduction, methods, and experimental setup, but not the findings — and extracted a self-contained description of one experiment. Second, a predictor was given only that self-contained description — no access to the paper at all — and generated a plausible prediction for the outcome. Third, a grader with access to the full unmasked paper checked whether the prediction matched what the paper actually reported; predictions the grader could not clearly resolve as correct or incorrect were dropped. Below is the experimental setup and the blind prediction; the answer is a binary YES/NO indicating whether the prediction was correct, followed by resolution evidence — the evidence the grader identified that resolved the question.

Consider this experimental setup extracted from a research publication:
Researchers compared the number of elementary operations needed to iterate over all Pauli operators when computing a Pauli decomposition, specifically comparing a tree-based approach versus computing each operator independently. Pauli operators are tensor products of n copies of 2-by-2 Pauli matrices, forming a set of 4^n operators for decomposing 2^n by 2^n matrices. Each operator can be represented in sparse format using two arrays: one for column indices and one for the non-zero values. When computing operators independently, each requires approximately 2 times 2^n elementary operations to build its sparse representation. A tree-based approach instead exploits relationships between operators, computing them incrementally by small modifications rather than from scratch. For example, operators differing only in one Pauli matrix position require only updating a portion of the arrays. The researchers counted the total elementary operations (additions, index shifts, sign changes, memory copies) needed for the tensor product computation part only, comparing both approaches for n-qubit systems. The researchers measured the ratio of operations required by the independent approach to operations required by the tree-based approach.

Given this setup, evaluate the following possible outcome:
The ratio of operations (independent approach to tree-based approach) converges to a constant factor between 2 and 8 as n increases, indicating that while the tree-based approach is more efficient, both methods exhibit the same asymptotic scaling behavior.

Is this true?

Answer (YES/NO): YES